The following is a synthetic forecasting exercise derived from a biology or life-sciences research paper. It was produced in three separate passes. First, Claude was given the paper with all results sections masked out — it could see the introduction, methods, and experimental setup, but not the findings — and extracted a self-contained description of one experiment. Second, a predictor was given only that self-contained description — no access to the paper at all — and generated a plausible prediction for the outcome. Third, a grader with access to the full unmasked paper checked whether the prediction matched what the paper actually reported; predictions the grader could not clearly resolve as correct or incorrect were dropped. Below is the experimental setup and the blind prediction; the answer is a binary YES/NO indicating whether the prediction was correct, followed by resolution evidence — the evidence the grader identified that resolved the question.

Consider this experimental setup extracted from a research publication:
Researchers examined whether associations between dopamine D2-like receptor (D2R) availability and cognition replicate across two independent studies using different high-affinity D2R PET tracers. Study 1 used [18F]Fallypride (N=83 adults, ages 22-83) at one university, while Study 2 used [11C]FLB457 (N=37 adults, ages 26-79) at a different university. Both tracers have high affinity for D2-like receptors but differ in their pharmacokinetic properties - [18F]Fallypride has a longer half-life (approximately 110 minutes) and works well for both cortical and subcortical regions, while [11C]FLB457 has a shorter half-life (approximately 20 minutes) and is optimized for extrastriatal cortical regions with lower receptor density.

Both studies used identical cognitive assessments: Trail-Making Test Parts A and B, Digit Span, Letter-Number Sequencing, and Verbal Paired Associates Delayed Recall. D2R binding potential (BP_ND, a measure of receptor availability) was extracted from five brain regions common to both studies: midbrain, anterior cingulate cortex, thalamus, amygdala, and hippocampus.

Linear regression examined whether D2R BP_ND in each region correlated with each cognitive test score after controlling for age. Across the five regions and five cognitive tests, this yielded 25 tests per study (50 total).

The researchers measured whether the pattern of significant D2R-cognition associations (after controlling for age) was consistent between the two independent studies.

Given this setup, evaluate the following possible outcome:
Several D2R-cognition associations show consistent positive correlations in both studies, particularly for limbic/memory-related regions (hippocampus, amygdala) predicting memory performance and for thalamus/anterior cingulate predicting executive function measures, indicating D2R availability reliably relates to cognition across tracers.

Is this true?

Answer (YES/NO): NO